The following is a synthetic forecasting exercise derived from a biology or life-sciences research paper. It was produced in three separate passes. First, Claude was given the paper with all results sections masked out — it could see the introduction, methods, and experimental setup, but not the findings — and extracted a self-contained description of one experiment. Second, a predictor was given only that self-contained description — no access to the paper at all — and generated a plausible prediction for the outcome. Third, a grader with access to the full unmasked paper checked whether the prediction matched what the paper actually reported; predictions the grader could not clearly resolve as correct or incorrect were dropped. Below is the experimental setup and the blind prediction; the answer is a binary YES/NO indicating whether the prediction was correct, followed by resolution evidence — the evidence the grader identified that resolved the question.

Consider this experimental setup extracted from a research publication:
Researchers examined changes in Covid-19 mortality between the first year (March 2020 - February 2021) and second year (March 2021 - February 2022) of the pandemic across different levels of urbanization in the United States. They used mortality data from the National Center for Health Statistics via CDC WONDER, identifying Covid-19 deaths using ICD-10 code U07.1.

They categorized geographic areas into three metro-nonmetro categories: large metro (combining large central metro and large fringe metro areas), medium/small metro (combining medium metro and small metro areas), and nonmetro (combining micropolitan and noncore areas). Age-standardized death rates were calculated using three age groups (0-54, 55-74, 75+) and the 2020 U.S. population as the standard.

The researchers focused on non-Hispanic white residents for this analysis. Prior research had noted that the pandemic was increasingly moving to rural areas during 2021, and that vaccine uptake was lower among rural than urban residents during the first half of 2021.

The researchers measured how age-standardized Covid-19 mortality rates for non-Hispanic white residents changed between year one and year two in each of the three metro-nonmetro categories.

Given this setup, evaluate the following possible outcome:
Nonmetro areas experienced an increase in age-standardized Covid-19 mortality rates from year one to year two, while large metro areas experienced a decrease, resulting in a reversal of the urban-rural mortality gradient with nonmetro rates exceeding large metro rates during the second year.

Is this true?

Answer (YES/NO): NO